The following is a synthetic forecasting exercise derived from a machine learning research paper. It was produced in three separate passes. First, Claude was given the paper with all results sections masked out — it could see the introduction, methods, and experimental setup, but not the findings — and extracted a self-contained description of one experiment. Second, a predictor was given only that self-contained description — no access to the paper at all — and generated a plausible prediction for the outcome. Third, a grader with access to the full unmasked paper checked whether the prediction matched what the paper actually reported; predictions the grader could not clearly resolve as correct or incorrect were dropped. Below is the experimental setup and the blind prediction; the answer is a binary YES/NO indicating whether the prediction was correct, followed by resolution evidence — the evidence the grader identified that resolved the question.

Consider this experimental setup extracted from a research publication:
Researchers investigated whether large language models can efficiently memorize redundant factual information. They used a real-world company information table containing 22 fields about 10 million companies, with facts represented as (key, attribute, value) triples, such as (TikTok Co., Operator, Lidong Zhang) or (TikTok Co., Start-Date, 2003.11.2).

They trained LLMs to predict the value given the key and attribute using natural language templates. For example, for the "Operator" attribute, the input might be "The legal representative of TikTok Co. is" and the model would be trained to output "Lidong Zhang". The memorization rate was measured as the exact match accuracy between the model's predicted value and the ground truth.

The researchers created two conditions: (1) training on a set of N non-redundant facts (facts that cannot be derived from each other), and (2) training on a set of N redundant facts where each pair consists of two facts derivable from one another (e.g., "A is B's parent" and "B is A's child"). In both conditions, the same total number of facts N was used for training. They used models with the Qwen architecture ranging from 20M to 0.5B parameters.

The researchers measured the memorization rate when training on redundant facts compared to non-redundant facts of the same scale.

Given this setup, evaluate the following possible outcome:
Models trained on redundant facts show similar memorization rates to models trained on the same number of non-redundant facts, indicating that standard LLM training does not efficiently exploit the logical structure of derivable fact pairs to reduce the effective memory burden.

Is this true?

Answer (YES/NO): YES